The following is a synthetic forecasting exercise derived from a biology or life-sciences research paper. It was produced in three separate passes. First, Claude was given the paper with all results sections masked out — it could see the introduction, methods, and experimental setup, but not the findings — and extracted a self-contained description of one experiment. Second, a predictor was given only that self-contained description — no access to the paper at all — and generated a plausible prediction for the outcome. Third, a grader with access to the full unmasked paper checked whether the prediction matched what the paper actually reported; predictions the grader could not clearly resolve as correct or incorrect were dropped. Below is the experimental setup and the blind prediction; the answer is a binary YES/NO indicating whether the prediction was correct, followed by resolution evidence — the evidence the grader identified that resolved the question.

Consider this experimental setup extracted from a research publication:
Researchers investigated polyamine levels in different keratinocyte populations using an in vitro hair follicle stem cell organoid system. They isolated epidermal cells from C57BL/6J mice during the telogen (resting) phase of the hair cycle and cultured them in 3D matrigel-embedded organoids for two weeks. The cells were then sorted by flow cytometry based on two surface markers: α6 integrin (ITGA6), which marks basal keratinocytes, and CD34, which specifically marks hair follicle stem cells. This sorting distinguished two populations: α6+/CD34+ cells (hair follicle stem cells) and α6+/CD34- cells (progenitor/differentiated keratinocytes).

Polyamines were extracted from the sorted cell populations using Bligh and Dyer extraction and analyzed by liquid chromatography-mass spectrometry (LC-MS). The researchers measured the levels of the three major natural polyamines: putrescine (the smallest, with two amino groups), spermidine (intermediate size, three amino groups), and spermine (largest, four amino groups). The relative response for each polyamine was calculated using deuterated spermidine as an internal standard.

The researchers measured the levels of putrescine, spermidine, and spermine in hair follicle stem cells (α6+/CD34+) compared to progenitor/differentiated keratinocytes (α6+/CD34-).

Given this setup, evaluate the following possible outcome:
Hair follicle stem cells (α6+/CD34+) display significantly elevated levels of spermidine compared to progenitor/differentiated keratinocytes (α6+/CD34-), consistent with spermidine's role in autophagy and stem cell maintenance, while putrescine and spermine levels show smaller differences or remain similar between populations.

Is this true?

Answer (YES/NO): NO